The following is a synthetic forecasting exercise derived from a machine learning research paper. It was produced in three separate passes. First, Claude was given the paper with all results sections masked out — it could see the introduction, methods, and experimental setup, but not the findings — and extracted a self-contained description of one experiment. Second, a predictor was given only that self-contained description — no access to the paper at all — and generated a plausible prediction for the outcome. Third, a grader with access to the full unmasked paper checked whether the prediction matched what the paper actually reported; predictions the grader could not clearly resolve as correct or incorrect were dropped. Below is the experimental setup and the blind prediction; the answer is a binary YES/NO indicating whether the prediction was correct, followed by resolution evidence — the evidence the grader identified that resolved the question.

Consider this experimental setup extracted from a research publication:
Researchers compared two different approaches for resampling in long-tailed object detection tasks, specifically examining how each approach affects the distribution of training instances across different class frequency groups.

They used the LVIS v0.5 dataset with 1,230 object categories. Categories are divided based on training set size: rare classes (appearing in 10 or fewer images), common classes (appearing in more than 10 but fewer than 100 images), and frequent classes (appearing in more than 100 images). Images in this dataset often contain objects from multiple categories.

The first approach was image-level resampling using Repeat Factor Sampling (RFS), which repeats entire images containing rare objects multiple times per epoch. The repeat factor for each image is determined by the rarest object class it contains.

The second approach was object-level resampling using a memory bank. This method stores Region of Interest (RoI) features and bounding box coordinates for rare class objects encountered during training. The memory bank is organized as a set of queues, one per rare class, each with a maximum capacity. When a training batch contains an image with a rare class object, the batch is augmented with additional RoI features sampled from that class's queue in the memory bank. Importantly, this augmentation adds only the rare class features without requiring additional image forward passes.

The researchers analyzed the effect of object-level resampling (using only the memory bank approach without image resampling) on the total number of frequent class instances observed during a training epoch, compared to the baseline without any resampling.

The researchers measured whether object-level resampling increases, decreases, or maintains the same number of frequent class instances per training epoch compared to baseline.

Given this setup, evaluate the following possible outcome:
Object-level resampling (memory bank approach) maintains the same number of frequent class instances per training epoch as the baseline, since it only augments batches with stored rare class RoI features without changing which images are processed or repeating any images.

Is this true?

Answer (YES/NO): YES